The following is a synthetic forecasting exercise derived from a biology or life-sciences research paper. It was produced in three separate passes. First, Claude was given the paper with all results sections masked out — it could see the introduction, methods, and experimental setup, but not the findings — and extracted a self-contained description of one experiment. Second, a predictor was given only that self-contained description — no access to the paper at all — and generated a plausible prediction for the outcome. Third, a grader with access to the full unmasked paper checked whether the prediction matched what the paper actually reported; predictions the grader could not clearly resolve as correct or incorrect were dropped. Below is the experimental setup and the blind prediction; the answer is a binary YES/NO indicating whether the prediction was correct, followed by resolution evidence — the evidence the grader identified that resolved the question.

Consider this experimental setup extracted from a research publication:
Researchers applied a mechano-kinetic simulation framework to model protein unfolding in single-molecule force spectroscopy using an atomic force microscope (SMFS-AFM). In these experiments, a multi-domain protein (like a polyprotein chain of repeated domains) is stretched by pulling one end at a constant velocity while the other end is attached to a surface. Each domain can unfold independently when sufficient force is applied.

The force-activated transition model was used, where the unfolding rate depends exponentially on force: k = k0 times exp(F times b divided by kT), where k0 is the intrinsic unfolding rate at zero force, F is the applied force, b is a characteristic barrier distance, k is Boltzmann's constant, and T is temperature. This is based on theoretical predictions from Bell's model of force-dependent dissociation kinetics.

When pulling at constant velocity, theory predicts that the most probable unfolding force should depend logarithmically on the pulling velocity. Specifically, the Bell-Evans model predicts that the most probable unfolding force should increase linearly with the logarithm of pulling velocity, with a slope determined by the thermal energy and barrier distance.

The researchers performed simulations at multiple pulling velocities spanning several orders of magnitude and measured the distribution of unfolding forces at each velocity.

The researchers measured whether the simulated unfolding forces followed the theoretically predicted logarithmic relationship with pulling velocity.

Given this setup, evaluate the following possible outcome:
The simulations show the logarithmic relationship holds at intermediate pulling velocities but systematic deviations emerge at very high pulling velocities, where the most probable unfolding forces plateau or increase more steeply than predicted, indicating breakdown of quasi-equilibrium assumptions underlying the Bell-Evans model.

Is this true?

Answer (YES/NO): NO